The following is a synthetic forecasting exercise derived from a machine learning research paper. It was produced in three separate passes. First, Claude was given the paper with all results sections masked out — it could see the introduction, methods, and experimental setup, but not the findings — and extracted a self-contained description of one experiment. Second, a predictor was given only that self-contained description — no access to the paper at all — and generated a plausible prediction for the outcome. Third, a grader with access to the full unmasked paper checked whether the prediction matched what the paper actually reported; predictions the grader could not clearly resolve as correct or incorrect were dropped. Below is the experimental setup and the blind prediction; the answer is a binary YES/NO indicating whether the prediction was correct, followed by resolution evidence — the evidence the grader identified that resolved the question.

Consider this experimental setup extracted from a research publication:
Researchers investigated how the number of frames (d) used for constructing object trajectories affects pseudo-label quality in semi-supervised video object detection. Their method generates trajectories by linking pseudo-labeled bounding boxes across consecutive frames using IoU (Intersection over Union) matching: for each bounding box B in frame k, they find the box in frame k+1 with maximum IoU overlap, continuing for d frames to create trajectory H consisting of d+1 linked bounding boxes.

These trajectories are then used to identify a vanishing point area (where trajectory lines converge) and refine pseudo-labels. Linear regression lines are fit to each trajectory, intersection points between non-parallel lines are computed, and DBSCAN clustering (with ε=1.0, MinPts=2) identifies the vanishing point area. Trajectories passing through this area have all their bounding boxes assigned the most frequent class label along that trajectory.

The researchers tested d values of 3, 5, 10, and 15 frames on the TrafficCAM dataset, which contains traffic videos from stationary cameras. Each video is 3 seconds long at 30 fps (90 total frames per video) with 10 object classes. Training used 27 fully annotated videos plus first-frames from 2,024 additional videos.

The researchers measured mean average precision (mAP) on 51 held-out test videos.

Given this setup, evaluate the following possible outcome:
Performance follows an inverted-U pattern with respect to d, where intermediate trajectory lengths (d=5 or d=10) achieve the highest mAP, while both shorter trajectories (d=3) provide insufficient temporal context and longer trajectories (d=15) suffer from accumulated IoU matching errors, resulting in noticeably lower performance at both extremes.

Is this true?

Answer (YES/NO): YES